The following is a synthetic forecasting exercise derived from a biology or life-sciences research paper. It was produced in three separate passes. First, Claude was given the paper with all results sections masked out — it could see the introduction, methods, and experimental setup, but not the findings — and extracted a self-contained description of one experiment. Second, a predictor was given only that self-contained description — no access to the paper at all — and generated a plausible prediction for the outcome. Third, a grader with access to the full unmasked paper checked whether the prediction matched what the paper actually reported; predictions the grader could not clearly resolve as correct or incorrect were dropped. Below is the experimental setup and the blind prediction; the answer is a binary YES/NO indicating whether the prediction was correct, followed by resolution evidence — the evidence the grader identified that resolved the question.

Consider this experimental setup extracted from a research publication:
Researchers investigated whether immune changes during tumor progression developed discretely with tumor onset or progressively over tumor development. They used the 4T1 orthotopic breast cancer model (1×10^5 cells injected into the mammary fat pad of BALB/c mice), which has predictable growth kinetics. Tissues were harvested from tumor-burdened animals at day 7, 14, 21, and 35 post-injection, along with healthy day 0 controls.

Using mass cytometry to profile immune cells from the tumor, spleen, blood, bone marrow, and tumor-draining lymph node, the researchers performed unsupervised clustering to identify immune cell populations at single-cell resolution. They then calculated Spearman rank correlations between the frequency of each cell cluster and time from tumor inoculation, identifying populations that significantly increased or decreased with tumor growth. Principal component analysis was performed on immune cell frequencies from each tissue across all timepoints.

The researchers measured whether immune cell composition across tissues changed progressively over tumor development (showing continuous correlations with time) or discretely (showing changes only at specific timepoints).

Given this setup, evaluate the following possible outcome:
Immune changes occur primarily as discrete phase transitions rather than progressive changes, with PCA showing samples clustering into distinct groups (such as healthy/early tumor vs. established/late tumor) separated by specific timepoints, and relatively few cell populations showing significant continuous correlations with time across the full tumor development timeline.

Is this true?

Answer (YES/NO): NO